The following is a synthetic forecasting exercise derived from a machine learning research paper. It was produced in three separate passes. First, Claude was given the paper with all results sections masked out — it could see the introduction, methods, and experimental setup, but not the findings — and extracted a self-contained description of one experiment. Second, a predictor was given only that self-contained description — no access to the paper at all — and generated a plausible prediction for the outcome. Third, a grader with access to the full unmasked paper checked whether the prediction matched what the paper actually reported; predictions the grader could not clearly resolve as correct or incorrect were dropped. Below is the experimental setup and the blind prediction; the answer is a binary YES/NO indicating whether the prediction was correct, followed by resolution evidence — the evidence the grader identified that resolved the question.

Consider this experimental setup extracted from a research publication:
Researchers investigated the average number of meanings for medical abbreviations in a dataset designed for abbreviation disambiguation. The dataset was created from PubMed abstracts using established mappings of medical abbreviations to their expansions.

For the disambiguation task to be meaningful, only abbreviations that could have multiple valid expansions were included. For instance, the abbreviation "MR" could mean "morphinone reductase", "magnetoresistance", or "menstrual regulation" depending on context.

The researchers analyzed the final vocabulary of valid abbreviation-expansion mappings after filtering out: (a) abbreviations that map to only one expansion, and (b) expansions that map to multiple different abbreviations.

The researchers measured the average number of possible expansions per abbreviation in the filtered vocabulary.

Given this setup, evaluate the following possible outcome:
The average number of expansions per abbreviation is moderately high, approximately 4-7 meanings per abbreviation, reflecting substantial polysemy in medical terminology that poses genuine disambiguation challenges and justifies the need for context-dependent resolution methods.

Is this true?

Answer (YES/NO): NO